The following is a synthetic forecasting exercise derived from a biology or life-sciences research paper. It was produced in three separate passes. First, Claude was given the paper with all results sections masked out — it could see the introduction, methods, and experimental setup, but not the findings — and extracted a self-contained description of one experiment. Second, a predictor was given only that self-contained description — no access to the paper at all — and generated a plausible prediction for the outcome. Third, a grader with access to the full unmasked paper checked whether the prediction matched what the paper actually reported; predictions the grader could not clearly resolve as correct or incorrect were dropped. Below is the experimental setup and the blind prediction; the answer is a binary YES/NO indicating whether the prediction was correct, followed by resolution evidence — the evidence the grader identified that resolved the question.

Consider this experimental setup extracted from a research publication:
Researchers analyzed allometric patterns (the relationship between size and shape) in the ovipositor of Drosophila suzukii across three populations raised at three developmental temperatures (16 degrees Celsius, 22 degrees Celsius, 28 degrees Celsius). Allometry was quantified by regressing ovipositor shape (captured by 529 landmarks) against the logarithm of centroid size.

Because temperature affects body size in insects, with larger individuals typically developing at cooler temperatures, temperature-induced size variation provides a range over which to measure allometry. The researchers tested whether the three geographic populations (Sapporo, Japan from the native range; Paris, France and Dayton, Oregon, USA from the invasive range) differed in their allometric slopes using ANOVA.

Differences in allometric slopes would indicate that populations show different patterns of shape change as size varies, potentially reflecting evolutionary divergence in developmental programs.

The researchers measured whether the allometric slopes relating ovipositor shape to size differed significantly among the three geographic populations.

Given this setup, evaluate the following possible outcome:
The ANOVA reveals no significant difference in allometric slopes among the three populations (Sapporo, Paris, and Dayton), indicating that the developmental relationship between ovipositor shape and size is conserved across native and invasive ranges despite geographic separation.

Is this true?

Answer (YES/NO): YES